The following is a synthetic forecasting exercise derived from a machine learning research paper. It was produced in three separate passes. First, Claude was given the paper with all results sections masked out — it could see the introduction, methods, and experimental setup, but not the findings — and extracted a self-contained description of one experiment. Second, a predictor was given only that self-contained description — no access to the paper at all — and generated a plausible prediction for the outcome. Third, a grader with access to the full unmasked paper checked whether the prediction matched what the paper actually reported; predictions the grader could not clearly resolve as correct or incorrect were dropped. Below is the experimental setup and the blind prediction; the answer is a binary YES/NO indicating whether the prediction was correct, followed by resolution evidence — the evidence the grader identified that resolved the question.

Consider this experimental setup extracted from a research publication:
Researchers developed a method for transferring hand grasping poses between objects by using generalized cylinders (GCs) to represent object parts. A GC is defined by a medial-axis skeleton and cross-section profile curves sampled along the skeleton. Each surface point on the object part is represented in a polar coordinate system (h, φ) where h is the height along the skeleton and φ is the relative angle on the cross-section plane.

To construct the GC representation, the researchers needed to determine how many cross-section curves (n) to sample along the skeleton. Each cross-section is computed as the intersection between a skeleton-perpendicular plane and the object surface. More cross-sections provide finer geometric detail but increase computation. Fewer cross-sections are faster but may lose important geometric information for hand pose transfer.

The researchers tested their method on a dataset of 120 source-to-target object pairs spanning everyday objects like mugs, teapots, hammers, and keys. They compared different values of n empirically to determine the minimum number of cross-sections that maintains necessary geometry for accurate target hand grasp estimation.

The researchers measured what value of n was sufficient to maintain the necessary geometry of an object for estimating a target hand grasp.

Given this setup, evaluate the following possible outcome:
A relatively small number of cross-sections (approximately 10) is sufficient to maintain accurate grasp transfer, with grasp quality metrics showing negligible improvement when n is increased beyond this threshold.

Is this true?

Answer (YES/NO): NO